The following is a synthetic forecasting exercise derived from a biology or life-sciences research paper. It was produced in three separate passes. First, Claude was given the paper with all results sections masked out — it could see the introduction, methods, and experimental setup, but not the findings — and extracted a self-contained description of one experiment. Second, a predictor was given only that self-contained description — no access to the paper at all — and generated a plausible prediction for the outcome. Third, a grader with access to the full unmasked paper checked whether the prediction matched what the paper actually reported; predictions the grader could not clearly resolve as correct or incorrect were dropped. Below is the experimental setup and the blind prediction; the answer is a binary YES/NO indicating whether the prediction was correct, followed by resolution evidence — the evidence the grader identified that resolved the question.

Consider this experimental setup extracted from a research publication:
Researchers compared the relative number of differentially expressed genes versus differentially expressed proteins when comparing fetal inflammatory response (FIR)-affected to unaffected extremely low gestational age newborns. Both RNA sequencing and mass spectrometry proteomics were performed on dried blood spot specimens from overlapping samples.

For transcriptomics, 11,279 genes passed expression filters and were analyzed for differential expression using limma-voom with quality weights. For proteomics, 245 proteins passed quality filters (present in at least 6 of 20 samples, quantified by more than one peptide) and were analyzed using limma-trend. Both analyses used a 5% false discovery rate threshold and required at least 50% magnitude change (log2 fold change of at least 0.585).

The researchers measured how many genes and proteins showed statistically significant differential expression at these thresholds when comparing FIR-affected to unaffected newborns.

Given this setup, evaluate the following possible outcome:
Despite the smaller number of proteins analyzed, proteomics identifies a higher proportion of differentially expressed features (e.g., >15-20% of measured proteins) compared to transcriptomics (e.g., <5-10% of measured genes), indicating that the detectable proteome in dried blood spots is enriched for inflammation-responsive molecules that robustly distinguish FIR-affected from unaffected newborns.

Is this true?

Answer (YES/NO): NO